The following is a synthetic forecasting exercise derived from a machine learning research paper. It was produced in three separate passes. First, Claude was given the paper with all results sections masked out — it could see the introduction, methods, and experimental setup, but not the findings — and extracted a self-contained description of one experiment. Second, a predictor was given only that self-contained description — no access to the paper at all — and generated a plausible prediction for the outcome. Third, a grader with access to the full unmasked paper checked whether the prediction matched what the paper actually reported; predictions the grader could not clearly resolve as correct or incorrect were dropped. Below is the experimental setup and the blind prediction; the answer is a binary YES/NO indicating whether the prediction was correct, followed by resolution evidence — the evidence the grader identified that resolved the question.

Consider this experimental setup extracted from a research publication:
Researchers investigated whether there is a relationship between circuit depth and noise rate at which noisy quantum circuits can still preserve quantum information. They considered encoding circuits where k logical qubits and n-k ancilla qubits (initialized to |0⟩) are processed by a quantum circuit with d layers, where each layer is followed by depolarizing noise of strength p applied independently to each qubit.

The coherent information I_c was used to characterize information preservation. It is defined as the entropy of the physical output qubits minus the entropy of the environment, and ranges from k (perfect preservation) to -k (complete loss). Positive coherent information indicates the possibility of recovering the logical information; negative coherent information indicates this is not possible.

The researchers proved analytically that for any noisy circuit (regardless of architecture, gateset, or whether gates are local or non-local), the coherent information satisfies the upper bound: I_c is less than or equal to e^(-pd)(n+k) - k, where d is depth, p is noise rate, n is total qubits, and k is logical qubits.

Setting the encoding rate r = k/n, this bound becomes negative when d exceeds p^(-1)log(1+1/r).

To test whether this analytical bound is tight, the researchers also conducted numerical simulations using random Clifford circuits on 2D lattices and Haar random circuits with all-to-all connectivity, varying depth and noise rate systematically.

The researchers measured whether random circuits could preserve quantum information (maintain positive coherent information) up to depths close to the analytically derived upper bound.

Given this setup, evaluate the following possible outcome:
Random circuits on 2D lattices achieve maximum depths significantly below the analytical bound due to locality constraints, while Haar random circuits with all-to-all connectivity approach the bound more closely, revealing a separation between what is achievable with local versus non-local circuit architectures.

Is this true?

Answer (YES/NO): NO